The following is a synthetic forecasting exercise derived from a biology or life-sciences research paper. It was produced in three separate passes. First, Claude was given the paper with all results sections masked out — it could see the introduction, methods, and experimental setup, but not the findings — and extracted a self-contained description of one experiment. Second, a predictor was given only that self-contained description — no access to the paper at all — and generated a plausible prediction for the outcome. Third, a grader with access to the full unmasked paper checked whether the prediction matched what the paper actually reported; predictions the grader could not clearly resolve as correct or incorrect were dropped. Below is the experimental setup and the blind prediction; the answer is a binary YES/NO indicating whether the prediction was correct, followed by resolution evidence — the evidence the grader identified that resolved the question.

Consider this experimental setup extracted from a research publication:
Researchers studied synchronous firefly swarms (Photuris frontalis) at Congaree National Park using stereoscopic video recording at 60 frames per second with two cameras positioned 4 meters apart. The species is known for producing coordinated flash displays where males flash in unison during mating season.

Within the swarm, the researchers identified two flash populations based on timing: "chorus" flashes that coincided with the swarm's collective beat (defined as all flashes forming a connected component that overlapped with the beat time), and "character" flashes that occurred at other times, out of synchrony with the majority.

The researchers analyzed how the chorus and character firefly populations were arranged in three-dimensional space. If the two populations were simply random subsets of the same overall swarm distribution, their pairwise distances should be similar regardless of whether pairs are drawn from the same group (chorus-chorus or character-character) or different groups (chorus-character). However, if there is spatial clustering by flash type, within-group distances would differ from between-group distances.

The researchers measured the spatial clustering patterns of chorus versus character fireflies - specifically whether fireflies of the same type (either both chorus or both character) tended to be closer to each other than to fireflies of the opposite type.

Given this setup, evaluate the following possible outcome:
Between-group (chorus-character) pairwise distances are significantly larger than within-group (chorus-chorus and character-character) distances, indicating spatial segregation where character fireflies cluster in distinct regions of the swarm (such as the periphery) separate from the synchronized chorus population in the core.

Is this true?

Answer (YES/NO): NO